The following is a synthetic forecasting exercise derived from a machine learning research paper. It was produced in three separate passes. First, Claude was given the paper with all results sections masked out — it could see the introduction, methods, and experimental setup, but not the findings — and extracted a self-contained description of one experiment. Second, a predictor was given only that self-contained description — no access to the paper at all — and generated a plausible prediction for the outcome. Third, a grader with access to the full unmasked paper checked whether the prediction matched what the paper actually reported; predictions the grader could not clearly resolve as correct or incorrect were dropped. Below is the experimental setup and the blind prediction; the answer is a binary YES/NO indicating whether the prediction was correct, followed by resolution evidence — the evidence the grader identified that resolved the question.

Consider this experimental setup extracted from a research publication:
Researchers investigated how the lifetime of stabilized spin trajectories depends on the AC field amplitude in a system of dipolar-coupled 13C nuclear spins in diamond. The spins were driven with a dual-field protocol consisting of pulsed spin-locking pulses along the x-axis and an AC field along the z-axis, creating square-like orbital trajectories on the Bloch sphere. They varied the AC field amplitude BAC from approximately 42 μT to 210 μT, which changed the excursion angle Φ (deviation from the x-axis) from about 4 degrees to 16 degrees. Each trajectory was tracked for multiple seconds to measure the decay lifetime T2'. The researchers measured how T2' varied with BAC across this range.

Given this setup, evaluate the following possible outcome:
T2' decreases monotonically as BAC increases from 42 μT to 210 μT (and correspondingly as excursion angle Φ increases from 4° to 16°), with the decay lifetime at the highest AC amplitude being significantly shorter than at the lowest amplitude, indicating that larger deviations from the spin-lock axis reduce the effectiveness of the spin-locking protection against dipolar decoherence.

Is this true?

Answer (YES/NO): NO